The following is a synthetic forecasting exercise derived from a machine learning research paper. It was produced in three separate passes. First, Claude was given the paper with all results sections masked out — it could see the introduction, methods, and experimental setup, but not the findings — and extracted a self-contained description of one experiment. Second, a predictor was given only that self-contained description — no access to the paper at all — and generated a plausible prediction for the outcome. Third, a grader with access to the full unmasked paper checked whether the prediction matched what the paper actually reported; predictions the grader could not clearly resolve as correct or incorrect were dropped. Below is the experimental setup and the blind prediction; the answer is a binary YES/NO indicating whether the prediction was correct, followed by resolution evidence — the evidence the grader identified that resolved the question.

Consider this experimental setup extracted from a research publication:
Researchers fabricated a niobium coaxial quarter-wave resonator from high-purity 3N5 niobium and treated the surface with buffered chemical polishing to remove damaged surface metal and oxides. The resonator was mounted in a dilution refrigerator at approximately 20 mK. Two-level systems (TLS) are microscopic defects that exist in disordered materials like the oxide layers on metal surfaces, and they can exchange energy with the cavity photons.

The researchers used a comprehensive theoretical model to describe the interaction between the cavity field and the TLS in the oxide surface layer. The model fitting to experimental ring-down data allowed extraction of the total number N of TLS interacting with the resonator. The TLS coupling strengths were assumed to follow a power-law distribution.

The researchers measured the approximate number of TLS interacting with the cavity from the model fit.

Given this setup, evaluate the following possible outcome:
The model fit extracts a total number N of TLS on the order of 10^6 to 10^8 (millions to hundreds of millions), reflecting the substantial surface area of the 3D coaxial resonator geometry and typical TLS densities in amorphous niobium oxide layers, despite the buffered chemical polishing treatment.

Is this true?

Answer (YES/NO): NO